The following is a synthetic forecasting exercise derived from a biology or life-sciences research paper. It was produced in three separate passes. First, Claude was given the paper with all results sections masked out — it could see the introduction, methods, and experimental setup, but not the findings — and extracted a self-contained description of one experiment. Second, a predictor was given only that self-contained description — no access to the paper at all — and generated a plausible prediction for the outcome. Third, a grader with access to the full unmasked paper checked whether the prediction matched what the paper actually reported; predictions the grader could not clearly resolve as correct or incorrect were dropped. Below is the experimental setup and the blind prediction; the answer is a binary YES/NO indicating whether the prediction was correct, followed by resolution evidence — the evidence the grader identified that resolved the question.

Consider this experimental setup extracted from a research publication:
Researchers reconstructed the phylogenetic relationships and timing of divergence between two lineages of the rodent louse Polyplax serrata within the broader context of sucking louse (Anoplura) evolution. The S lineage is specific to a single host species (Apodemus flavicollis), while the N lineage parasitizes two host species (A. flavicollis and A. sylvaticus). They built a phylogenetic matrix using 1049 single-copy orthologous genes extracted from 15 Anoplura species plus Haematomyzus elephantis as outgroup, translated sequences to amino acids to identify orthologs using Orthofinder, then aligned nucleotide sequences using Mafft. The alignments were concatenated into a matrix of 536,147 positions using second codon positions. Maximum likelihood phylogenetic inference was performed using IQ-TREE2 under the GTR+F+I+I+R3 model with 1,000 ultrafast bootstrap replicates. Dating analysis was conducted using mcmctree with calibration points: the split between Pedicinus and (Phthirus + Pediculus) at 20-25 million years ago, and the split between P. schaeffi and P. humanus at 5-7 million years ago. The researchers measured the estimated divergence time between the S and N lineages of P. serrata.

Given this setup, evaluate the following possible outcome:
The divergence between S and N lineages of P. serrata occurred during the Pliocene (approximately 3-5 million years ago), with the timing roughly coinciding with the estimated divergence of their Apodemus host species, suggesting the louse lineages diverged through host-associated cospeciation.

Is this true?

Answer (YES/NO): NO